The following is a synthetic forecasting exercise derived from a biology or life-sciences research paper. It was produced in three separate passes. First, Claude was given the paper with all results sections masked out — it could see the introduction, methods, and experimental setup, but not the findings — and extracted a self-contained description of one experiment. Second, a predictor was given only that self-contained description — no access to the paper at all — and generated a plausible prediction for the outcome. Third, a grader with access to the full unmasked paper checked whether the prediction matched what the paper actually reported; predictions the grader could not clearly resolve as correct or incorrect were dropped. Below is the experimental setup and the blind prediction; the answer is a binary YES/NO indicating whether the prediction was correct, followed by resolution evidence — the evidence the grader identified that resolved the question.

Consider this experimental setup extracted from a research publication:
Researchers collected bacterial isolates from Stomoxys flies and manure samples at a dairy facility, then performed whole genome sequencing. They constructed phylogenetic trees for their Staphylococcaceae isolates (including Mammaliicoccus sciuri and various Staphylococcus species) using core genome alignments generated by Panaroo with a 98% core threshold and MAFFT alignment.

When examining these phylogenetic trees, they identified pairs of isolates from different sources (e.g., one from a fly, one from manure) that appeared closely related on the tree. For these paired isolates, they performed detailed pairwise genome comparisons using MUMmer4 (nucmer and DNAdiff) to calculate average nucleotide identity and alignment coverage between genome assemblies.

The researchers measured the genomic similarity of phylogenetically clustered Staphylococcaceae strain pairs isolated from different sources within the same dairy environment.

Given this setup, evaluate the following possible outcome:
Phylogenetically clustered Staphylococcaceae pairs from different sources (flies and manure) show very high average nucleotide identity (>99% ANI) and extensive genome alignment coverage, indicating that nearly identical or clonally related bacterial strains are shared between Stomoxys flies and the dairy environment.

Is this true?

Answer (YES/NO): YES